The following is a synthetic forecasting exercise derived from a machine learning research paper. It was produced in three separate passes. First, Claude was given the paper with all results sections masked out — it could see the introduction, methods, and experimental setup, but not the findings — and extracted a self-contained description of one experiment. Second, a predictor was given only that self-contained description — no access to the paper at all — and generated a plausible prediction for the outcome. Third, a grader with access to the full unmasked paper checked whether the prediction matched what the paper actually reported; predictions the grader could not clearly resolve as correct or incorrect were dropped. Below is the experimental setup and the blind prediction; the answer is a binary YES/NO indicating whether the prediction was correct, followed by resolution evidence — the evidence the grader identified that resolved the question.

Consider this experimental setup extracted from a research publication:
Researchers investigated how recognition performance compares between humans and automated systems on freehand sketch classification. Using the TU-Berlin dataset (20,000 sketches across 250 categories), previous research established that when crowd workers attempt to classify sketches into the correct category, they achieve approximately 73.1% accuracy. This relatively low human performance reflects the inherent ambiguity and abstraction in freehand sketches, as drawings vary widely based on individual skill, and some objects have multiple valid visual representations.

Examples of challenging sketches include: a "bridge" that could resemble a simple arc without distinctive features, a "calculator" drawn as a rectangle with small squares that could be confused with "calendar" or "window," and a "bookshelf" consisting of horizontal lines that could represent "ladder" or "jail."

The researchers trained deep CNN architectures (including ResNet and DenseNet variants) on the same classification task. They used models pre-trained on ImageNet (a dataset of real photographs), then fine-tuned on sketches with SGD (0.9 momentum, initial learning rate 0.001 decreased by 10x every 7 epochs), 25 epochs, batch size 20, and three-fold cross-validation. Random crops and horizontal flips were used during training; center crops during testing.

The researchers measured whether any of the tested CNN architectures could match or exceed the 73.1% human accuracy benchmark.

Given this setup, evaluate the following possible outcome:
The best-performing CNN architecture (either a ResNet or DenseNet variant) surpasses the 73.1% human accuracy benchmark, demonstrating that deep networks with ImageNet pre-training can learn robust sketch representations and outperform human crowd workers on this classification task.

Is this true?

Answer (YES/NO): YES